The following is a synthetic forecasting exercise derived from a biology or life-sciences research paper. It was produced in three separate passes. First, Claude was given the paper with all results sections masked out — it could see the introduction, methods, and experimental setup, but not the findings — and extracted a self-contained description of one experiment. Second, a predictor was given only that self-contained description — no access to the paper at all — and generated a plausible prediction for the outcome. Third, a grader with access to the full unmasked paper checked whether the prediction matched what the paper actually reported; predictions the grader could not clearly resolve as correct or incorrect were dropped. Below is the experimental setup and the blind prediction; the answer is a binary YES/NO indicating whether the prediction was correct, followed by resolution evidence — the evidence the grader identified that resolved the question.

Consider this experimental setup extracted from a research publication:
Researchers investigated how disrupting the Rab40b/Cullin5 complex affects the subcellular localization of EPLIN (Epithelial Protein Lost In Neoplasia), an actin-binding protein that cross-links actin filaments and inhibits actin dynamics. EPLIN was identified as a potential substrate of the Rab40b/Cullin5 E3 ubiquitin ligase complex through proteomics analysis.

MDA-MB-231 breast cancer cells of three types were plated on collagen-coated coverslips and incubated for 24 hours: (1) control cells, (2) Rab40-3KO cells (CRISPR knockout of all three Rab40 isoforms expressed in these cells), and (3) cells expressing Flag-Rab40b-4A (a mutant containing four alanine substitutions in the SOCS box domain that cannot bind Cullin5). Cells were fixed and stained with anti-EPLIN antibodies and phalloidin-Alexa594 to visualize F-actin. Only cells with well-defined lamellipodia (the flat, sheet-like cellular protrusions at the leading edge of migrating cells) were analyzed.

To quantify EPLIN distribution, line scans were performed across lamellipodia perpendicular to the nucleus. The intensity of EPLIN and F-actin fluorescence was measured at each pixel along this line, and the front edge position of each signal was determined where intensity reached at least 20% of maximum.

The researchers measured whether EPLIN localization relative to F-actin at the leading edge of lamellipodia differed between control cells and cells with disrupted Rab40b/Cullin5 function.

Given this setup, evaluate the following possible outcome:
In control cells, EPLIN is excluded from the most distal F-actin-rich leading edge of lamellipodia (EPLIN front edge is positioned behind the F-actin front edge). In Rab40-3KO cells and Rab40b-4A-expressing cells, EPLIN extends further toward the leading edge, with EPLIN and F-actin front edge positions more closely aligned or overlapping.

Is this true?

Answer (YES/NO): YES